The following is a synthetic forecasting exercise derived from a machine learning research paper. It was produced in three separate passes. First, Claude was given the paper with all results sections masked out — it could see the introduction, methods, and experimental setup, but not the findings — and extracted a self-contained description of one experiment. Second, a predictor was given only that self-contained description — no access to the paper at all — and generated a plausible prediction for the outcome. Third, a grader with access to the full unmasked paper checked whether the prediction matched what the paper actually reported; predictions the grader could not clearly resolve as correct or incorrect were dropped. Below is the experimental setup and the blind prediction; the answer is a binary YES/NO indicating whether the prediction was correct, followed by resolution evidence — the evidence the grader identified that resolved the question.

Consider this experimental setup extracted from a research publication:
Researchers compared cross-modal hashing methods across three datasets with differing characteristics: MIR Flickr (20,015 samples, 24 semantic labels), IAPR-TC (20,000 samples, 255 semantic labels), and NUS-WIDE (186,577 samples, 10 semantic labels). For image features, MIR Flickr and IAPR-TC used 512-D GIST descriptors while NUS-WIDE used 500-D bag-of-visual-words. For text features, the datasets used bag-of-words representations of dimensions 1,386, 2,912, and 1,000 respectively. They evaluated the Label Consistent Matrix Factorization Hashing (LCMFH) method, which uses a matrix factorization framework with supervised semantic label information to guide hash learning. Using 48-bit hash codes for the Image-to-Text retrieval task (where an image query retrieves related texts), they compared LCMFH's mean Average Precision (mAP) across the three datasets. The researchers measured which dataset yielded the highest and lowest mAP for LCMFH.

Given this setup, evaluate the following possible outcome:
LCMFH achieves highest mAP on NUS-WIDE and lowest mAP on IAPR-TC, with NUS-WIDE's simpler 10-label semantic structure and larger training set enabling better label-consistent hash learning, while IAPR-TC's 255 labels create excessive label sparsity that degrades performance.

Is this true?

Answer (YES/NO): NO